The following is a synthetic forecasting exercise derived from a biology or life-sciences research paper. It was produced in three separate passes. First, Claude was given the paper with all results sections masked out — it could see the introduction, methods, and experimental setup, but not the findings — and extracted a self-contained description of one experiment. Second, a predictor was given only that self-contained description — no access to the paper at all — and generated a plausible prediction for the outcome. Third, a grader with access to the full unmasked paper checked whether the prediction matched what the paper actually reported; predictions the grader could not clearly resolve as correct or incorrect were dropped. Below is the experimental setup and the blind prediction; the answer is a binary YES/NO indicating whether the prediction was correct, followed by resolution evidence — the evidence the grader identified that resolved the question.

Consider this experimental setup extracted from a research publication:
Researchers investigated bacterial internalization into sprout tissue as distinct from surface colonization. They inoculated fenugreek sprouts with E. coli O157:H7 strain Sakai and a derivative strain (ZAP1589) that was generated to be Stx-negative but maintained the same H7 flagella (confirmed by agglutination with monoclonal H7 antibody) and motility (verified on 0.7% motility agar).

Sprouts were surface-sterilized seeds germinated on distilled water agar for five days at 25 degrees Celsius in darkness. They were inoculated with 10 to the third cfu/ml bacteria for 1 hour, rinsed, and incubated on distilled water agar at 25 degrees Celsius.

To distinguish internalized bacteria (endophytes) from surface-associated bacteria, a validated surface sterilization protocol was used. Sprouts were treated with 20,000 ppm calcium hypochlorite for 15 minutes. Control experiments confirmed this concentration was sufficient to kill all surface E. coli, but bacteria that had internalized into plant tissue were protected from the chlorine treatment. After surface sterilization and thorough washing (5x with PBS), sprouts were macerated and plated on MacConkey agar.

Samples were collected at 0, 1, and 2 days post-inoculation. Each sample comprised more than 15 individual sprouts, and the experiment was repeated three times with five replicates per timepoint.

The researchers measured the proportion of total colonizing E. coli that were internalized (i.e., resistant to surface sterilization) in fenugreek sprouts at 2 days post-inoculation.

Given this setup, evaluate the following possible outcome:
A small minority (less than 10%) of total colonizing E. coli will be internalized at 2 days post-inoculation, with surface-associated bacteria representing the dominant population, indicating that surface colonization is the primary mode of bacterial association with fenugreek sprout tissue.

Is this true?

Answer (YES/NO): YES